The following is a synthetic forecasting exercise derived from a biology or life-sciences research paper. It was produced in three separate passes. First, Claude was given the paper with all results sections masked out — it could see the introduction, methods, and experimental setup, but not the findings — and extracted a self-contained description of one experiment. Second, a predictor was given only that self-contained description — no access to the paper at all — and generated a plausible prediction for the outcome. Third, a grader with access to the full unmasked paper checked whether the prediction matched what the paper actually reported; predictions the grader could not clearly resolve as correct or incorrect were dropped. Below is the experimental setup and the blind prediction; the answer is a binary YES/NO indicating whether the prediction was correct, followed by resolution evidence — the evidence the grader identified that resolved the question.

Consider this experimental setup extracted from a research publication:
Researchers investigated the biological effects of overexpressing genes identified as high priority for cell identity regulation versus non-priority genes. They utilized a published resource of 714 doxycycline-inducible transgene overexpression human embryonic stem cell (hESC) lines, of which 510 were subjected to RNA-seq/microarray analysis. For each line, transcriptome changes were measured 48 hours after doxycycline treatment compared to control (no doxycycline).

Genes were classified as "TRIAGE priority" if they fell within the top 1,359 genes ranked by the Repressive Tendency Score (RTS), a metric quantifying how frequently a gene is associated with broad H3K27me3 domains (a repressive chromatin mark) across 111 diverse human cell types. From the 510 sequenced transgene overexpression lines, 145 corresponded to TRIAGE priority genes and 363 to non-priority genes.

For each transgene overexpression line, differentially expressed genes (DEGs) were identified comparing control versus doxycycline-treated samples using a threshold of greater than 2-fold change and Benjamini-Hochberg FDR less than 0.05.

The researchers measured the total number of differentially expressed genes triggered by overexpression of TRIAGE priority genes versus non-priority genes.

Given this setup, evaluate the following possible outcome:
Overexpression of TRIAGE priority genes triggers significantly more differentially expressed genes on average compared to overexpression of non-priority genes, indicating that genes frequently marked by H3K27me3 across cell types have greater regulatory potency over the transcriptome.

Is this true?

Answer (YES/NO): YES